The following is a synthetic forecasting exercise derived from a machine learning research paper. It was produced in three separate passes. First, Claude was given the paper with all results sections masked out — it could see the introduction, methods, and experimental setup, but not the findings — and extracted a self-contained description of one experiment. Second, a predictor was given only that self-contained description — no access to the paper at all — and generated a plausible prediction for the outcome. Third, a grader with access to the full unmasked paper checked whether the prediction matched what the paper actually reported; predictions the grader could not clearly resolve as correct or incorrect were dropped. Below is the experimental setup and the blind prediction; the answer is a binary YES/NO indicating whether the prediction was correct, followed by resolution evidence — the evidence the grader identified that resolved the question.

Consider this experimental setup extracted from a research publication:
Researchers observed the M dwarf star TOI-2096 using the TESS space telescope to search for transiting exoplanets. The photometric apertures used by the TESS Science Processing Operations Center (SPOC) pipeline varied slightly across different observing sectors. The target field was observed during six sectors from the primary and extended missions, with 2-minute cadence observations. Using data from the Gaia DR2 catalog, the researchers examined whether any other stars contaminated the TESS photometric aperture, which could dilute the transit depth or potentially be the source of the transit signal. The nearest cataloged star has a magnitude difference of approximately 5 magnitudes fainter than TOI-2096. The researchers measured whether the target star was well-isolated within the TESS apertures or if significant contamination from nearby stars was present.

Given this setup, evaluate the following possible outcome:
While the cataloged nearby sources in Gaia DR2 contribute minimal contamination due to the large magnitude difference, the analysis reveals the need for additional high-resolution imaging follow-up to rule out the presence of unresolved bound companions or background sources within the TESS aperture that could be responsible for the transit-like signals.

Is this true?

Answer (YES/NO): NO